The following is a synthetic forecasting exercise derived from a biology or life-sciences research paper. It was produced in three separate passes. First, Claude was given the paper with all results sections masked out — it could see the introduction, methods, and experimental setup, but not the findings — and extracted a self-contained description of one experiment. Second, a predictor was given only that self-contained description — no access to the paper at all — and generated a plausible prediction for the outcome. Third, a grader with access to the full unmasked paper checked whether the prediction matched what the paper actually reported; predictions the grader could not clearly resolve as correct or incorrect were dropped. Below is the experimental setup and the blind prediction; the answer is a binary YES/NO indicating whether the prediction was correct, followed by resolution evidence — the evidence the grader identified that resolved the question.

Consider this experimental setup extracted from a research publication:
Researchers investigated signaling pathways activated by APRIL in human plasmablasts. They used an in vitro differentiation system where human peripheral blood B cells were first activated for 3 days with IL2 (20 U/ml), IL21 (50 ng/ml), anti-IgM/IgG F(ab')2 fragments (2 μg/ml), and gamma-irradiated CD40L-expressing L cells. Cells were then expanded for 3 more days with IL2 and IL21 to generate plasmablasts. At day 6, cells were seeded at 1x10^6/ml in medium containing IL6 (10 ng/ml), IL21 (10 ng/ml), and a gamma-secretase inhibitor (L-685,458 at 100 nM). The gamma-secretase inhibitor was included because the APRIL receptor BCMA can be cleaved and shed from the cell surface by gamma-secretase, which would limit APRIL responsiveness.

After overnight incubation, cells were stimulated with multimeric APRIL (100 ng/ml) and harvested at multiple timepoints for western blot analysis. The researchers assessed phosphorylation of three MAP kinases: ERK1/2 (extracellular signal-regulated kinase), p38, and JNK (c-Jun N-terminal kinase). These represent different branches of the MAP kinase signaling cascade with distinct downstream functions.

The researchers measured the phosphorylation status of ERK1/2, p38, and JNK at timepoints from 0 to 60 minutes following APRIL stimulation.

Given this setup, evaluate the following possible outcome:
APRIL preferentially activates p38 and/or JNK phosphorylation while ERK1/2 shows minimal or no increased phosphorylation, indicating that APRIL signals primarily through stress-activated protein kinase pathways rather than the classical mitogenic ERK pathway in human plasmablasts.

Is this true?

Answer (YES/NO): NO